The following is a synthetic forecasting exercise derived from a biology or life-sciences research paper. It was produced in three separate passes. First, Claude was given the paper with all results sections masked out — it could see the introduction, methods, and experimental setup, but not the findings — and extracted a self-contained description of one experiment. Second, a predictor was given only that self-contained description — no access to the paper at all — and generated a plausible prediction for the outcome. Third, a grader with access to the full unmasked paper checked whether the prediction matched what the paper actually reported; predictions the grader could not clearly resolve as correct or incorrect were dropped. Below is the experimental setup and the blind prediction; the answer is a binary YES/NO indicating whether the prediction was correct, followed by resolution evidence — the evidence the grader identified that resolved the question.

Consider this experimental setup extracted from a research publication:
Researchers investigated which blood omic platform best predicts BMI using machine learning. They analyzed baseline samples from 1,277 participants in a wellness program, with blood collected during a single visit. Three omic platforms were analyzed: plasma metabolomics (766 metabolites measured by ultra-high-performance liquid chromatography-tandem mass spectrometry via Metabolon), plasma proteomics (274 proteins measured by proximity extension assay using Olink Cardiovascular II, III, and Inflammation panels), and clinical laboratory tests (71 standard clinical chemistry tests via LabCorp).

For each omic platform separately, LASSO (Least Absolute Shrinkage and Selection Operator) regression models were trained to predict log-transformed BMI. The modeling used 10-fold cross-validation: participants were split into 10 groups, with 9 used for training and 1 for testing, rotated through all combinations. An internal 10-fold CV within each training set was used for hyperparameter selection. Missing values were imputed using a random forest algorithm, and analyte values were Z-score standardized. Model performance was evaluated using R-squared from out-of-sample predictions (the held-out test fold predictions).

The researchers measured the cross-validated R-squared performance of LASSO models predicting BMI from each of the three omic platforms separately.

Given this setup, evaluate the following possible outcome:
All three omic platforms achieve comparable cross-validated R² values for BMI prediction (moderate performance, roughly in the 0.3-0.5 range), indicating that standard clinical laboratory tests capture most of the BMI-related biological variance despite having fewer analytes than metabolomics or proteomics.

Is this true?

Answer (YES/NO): NO